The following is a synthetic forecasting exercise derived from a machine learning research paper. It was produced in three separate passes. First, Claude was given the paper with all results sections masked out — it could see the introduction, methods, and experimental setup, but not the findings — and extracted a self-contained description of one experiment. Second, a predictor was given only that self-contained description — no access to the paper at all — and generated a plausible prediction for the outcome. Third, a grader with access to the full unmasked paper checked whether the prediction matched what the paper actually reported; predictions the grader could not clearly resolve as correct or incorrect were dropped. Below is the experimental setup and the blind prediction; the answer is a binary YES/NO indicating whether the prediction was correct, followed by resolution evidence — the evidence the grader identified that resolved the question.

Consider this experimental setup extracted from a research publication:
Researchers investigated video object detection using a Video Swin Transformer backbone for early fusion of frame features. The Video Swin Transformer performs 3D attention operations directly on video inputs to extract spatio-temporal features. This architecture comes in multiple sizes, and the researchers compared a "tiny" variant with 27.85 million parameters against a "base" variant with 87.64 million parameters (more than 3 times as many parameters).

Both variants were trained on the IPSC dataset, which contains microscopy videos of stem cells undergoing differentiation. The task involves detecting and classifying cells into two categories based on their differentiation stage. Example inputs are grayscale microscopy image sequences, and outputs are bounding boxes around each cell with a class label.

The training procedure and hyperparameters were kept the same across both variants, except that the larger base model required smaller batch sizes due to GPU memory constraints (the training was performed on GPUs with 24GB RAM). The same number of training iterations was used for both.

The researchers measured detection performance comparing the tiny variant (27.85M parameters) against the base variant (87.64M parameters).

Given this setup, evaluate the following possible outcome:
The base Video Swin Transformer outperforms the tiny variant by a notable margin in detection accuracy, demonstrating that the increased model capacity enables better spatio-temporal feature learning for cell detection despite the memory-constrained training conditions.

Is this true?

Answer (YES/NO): NO